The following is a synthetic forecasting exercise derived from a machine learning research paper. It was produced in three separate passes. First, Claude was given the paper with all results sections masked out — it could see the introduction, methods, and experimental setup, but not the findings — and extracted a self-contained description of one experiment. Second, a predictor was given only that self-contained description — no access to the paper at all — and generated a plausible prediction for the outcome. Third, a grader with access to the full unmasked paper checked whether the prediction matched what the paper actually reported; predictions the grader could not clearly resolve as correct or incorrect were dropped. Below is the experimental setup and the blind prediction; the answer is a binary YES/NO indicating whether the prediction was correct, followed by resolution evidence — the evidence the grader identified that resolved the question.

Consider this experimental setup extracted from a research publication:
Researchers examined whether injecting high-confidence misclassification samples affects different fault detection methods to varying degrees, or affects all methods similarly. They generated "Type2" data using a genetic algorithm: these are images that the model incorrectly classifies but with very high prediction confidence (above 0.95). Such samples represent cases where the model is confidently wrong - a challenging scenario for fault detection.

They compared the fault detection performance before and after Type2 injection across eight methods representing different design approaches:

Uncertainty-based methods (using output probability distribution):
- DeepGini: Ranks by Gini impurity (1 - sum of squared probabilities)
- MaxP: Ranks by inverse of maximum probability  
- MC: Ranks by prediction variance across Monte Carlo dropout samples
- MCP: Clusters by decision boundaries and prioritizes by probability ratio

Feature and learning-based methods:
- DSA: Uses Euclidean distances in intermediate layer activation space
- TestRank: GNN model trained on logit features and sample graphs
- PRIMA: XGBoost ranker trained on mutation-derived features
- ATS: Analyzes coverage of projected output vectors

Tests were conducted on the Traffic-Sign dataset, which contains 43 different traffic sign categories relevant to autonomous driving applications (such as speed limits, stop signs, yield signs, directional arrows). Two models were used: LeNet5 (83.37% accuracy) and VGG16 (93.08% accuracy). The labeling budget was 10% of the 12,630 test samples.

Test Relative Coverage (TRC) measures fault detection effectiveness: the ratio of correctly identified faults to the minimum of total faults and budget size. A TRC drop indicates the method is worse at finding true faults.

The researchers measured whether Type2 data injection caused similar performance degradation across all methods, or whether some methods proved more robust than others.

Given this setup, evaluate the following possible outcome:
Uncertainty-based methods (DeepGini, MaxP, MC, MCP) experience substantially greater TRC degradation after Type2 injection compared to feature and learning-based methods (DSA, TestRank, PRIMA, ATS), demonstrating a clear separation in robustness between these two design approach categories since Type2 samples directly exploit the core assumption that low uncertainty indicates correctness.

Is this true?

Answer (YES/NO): NO